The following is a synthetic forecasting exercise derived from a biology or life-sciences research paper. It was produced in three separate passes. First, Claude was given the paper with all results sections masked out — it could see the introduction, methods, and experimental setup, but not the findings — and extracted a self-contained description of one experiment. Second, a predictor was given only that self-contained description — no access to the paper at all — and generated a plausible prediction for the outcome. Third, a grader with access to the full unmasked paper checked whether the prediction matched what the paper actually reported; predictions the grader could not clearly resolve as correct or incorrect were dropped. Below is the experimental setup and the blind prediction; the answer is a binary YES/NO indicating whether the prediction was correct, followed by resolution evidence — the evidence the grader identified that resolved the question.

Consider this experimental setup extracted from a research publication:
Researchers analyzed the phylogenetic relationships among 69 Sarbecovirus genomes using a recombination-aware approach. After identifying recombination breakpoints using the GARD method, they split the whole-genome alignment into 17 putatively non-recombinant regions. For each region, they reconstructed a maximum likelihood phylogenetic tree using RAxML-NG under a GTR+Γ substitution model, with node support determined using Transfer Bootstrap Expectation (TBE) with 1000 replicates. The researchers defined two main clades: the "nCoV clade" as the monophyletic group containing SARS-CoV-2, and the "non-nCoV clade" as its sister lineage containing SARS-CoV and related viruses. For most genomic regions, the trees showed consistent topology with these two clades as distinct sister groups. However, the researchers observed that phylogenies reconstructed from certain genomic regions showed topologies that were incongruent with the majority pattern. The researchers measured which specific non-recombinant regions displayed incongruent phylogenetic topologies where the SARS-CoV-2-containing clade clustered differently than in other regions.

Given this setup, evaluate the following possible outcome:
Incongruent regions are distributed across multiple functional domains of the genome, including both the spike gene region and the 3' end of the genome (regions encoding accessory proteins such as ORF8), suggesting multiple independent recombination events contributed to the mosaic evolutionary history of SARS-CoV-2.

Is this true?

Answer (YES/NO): NO